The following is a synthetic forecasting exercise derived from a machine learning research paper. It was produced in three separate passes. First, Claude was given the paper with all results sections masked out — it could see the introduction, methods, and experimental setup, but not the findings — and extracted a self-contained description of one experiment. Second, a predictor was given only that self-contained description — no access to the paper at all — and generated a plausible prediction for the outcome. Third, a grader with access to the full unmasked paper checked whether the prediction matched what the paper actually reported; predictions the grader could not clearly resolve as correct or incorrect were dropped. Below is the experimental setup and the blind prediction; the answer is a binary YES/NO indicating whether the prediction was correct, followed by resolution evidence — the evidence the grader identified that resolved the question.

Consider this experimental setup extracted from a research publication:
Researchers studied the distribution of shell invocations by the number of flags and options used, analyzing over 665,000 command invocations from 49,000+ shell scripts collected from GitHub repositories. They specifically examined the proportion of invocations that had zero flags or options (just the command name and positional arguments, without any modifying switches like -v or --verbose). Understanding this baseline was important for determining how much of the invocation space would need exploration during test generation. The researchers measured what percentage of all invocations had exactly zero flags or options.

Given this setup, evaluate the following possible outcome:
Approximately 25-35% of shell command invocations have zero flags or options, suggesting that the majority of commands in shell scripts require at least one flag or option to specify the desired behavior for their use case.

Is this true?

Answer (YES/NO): NO